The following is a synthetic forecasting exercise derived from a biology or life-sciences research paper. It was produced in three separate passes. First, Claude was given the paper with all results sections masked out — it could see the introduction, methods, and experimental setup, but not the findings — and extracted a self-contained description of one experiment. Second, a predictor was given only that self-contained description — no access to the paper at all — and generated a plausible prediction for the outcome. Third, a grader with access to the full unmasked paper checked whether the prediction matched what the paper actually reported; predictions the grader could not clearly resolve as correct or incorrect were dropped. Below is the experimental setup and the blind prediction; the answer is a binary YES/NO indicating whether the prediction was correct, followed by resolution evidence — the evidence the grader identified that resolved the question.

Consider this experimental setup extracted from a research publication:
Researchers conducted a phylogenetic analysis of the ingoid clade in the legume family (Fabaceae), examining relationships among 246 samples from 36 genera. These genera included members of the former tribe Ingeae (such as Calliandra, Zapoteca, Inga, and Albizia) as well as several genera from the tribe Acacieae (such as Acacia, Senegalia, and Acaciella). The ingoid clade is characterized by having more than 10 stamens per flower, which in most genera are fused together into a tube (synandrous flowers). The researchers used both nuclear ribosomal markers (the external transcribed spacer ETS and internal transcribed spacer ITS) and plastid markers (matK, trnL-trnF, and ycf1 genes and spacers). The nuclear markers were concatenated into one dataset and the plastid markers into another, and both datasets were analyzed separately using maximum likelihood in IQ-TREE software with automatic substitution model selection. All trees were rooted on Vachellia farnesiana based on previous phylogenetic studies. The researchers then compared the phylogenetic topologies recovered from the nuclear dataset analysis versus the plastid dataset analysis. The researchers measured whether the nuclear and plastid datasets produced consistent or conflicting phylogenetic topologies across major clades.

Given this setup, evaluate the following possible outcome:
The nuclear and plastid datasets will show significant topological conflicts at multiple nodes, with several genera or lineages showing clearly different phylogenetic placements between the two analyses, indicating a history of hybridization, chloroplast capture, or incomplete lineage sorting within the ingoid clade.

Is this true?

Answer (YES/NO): NO